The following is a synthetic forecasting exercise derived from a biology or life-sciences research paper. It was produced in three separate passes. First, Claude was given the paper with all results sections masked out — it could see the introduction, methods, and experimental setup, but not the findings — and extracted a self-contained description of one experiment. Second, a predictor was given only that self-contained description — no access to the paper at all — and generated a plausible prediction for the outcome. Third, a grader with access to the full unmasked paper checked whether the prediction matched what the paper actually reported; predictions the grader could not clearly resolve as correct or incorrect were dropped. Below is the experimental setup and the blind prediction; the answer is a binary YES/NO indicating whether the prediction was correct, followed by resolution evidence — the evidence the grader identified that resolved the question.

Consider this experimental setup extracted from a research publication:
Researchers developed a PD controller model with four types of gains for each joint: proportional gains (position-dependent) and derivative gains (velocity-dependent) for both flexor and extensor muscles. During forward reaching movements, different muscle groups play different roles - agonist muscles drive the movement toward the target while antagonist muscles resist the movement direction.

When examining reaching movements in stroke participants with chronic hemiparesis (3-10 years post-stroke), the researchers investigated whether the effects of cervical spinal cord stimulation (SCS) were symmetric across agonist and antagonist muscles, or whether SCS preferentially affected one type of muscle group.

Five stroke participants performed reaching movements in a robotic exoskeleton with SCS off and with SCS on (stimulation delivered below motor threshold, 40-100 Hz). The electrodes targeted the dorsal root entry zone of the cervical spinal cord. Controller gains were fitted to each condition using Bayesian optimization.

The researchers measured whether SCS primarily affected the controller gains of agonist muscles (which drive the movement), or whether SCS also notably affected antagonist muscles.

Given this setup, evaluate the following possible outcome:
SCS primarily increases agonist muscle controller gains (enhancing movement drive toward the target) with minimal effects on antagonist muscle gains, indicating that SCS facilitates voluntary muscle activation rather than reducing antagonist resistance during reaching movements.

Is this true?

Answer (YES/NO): NO